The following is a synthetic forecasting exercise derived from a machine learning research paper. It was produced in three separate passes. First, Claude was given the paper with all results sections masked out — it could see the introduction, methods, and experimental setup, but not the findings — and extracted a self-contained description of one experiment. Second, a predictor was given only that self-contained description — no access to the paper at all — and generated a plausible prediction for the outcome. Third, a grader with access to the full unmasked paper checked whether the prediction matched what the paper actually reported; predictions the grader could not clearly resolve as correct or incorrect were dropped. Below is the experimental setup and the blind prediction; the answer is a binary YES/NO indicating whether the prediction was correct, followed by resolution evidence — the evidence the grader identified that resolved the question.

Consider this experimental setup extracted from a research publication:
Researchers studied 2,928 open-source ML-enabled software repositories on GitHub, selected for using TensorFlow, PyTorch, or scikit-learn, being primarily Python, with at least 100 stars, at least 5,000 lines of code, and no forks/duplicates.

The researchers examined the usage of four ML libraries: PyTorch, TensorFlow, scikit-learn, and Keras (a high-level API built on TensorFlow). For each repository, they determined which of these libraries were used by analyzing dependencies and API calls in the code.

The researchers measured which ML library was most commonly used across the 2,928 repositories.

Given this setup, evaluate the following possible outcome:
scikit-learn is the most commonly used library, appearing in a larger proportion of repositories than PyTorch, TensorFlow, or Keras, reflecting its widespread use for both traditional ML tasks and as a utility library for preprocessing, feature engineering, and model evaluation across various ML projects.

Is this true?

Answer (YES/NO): NO